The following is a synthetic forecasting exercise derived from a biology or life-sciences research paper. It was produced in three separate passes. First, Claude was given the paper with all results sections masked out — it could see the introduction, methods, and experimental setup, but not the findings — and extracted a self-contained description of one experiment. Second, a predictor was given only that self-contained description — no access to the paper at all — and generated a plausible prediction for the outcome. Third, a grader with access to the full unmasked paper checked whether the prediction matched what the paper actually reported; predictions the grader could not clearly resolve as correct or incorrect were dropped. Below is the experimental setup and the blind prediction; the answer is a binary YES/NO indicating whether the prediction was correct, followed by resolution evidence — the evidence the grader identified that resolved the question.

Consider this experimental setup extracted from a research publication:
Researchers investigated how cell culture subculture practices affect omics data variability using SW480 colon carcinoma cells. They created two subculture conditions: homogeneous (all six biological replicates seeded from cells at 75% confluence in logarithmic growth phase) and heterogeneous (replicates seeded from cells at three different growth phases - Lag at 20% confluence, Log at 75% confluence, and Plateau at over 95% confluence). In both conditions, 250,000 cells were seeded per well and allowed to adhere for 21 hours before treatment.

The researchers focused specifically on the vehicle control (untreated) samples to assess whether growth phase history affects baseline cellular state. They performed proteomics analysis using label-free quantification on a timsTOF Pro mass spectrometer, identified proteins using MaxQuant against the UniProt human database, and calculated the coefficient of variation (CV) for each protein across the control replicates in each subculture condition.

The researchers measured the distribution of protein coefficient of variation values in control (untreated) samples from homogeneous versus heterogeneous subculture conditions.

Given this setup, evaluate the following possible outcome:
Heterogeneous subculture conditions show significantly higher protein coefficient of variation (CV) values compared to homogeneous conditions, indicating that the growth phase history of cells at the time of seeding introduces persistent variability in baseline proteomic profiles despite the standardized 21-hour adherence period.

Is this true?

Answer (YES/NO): YES